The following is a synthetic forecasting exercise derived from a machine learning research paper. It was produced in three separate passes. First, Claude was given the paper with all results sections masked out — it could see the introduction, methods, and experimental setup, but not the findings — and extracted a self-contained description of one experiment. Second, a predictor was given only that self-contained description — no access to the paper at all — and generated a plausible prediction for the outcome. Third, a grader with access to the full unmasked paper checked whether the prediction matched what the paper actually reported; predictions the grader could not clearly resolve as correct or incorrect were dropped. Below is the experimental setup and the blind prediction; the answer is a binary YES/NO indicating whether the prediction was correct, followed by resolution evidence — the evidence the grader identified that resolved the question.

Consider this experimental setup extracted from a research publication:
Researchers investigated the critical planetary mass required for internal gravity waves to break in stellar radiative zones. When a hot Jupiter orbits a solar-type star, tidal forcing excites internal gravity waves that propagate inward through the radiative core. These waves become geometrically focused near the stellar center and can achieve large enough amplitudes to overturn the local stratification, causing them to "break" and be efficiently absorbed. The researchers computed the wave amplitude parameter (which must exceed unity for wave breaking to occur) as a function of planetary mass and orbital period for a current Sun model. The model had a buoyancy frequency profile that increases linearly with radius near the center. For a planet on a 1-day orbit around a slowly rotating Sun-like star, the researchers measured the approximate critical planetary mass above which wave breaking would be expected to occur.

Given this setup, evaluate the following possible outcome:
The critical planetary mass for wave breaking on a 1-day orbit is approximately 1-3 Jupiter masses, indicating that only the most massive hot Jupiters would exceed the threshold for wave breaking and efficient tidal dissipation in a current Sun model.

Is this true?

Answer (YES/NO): YES